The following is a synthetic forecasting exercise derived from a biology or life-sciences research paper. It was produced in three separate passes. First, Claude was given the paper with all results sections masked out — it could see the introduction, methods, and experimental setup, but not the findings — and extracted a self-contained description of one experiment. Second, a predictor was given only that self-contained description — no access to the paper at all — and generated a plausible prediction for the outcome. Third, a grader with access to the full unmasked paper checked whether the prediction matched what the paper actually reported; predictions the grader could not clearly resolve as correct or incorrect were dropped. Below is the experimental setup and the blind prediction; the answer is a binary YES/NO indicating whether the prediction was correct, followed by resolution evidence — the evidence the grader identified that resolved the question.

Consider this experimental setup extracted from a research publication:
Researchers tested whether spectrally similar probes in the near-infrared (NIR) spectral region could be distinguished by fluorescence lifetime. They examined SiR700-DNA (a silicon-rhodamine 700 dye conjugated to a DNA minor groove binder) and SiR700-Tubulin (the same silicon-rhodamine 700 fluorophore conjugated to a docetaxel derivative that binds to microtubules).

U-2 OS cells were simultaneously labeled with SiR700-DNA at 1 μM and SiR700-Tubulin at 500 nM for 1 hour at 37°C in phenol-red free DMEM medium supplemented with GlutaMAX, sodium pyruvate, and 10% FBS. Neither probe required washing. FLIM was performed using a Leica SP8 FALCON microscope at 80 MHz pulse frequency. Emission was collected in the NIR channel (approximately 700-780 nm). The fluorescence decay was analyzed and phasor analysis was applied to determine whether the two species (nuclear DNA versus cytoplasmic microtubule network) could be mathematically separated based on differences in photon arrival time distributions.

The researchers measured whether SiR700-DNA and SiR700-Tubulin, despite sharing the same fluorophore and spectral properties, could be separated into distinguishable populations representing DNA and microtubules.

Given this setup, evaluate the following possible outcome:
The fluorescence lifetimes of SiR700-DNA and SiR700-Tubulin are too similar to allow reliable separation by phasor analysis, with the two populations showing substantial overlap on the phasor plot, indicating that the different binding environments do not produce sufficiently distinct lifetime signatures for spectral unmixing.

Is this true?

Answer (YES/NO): NO